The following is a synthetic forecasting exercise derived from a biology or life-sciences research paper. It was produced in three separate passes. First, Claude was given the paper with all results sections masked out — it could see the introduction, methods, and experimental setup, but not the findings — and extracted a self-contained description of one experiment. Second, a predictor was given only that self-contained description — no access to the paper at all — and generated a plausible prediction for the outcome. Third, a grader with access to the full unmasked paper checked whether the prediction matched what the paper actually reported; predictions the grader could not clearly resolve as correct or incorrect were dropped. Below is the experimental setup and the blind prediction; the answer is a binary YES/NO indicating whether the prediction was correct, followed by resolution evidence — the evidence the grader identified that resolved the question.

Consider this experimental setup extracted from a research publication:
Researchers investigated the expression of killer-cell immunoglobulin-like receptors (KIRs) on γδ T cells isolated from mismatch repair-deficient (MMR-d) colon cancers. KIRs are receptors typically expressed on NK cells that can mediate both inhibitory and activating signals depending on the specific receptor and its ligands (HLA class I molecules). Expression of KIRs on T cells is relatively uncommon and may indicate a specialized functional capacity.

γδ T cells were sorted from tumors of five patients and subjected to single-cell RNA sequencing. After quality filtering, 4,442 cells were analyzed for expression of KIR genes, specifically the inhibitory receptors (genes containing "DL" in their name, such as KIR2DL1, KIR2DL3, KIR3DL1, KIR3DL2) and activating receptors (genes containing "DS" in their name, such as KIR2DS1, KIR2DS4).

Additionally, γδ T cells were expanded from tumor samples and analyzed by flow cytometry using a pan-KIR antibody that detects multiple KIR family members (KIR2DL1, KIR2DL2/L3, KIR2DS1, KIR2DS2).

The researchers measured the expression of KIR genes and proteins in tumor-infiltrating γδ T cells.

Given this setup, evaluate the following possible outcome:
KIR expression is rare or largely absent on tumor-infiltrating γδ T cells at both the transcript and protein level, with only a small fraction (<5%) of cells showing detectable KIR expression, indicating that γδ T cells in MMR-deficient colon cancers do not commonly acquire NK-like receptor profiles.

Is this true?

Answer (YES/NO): NO